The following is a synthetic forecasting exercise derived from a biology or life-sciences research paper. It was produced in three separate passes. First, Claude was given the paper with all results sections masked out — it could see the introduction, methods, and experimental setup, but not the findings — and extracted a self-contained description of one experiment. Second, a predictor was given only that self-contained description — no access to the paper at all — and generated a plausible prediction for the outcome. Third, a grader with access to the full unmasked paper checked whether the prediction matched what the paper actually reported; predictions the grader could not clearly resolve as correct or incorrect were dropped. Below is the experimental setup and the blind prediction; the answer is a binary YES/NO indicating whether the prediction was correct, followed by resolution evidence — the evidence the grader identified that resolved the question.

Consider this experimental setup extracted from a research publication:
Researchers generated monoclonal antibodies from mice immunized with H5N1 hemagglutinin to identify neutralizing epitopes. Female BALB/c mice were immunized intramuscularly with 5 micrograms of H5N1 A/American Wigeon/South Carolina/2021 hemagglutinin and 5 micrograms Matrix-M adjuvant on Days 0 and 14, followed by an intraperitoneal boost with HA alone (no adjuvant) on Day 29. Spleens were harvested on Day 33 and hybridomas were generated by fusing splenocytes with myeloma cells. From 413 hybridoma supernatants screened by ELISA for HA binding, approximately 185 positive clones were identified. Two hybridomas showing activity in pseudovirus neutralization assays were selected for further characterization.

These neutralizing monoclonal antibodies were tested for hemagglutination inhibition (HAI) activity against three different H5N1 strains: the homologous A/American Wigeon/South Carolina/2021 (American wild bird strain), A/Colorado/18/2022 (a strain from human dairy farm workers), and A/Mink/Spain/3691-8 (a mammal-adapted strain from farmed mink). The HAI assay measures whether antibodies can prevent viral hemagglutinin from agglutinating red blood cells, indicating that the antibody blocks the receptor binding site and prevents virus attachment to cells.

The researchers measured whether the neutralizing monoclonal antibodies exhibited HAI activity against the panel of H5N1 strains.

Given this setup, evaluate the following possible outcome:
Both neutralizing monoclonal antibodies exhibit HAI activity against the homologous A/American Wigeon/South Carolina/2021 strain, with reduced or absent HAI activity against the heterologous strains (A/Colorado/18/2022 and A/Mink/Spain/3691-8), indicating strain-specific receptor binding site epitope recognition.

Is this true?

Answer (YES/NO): NO